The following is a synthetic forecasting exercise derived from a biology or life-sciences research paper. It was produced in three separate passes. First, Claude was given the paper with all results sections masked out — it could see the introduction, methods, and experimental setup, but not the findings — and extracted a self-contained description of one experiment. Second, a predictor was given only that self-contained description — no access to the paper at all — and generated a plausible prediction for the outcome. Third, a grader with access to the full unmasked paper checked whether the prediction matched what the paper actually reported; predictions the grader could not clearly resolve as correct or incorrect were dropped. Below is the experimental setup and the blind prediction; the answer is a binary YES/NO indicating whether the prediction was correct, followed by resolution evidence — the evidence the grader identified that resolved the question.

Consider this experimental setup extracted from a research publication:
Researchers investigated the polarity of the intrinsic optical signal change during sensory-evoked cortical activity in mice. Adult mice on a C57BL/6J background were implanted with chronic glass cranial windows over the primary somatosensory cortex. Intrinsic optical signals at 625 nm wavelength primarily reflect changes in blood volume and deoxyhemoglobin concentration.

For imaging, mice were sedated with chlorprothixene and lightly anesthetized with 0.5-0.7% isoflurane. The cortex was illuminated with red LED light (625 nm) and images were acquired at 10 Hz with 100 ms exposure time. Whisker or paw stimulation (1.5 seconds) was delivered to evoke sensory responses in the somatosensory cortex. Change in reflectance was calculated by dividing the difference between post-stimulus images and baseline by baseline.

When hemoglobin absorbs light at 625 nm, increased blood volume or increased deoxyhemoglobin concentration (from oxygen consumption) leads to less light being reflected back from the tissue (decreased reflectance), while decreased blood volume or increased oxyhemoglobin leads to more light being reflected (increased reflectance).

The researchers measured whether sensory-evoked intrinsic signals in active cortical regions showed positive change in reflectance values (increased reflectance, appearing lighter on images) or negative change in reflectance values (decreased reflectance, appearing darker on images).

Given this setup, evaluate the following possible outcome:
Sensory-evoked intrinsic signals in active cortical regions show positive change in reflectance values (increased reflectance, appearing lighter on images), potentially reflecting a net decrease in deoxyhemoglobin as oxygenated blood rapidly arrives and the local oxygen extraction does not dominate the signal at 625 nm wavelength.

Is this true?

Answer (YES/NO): NO